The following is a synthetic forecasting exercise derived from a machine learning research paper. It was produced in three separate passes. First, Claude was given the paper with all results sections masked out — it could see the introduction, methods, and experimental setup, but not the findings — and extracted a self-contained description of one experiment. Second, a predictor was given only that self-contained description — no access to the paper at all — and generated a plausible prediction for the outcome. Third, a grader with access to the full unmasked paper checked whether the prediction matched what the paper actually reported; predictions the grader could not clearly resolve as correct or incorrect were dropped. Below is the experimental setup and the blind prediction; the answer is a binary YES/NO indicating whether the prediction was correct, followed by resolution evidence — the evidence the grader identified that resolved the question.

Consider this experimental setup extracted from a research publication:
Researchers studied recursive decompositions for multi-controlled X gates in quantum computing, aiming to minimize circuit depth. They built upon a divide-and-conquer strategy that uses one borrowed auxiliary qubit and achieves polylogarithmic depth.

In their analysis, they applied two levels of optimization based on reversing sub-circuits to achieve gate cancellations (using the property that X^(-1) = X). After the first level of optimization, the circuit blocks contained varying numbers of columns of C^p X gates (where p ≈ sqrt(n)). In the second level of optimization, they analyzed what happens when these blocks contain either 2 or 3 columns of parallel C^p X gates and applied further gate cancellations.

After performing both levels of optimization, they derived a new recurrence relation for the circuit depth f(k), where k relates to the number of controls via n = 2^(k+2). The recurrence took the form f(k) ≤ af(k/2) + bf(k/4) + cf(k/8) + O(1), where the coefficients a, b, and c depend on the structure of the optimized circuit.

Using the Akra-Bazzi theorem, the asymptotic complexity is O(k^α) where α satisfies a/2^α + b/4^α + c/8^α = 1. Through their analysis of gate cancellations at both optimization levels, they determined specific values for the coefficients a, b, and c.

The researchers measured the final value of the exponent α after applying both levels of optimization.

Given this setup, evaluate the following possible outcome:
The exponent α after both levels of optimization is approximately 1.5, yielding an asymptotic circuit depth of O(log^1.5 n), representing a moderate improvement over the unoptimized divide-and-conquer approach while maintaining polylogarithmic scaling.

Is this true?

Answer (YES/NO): NO